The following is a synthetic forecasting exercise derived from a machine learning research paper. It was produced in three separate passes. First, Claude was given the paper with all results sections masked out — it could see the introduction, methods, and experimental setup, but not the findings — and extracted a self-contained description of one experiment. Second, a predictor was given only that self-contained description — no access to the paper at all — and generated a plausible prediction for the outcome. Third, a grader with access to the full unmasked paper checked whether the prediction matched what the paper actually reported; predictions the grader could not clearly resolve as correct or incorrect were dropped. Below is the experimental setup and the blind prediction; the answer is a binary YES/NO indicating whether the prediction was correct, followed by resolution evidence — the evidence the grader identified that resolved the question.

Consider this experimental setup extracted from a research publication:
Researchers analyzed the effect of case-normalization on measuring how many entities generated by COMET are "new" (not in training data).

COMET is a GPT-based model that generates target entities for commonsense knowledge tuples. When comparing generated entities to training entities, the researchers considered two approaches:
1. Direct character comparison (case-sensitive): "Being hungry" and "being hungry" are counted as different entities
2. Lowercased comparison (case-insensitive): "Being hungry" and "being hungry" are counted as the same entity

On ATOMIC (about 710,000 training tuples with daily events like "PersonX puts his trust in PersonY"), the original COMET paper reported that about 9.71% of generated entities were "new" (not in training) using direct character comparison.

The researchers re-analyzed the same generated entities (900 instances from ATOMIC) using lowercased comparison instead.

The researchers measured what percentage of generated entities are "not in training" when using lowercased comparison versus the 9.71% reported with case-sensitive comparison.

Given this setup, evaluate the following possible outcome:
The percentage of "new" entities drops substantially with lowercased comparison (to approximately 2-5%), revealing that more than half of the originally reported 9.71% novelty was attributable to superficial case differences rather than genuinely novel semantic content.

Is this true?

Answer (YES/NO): YES